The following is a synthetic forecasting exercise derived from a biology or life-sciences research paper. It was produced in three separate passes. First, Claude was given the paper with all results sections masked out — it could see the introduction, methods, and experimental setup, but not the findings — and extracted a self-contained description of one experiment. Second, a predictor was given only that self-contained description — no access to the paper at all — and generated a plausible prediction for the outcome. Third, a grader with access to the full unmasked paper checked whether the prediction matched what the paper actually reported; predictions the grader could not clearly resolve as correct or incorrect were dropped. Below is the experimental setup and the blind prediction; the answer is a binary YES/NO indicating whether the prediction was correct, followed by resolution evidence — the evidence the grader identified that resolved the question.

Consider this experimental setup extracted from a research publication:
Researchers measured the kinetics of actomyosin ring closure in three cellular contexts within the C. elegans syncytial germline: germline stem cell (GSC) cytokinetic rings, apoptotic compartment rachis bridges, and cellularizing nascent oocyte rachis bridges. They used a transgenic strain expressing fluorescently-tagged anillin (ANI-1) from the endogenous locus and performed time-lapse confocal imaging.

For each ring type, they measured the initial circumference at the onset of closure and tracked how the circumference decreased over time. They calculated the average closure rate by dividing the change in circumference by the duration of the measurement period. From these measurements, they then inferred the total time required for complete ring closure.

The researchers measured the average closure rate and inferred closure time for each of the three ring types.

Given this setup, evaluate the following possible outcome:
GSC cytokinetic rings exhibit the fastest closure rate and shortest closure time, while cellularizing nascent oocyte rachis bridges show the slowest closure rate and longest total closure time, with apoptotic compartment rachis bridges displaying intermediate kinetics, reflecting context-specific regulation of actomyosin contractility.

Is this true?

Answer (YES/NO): NO